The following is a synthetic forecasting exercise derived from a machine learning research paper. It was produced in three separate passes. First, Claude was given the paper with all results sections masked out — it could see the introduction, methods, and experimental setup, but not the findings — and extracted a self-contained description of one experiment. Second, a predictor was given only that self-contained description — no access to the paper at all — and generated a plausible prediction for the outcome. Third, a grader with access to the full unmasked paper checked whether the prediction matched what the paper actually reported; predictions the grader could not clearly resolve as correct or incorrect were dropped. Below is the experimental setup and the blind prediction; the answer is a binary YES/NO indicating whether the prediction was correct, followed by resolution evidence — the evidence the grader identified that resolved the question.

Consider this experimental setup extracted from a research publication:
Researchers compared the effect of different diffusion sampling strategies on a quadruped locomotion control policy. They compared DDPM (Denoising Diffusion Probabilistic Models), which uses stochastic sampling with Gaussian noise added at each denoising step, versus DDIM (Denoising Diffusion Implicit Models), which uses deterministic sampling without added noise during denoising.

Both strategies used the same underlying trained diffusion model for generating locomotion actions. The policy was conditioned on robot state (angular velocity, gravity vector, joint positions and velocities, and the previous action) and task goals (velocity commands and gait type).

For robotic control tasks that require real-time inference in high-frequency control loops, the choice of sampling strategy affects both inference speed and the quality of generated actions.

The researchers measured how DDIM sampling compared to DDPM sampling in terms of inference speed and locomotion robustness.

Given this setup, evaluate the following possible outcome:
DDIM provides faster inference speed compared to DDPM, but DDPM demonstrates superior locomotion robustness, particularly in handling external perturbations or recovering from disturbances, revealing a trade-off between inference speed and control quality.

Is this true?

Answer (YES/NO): NO